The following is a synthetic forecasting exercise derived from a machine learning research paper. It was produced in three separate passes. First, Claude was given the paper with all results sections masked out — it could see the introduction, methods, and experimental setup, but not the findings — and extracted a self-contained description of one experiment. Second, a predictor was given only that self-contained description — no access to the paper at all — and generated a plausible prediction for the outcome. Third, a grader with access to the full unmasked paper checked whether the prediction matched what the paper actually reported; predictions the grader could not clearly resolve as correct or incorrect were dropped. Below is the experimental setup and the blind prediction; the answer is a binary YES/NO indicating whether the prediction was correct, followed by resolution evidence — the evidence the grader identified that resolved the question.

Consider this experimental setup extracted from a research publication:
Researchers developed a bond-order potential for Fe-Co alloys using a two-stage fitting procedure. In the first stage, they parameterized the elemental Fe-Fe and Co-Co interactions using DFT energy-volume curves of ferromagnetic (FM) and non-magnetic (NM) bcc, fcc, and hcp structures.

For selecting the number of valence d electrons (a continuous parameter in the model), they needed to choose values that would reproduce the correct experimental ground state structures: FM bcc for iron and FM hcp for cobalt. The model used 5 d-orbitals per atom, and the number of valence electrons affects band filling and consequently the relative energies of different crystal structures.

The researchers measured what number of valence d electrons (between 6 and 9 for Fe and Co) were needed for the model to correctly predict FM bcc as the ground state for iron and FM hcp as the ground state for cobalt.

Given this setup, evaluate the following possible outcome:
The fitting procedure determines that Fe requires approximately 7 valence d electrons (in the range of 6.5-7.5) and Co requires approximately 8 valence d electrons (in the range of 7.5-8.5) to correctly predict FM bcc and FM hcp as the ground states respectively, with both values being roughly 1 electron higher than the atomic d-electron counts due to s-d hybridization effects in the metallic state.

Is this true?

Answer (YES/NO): YES